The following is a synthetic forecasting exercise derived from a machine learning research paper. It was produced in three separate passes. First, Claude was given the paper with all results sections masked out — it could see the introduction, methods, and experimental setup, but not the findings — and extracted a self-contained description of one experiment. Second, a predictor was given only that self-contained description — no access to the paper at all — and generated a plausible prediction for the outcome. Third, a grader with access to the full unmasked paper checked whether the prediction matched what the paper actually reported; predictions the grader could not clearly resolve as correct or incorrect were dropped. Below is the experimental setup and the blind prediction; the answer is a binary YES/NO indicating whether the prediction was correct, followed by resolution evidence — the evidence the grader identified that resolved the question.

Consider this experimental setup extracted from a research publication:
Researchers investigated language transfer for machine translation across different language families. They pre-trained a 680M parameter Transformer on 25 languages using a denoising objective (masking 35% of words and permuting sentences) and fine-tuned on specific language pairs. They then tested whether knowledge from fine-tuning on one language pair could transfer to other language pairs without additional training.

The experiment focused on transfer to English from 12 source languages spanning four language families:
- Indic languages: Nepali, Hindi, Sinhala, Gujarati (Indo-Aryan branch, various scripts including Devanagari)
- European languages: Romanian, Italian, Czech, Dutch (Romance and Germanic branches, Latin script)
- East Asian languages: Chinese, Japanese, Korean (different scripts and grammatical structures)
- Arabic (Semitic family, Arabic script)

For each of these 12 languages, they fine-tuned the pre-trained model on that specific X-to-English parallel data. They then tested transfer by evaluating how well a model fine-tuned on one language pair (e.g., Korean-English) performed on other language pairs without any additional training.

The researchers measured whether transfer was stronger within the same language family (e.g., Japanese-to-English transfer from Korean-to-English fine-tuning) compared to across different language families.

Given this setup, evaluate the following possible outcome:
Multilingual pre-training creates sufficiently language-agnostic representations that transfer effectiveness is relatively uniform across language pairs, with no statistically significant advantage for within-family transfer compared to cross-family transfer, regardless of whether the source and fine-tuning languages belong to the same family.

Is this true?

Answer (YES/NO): NO